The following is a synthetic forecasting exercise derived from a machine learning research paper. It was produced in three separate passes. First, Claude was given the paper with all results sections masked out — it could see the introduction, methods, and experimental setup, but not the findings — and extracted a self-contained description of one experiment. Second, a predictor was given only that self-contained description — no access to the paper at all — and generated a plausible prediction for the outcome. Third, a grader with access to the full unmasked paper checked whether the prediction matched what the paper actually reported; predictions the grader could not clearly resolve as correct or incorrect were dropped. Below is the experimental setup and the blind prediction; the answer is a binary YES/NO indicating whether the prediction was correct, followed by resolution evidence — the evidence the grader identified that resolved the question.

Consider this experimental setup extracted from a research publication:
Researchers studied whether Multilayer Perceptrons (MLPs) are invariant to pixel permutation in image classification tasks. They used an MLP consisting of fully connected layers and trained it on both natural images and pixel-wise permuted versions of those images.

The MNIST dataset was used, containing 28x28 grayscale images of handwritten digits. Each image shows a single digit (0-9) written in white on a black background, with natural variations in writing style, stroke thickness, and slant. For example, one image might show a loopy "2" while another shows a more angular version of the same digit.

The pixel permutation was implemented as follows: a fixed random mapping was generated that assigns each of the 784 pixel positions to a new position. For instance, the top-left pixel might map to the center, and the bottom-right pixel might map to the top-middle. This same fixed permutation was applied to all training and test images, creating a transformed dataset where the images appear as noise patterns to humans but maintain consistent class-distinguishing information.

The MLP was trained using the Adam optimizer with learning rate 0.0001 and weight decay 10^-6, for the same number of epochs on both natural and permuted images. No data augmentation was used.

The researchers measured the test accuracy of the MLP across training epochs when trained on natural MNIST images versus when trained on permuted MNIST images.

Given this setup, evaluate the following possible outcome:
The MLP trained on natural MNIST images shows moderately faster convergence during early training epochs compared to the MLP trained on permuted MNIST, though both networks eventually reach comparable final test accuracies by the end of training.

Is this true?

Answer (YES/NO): NO